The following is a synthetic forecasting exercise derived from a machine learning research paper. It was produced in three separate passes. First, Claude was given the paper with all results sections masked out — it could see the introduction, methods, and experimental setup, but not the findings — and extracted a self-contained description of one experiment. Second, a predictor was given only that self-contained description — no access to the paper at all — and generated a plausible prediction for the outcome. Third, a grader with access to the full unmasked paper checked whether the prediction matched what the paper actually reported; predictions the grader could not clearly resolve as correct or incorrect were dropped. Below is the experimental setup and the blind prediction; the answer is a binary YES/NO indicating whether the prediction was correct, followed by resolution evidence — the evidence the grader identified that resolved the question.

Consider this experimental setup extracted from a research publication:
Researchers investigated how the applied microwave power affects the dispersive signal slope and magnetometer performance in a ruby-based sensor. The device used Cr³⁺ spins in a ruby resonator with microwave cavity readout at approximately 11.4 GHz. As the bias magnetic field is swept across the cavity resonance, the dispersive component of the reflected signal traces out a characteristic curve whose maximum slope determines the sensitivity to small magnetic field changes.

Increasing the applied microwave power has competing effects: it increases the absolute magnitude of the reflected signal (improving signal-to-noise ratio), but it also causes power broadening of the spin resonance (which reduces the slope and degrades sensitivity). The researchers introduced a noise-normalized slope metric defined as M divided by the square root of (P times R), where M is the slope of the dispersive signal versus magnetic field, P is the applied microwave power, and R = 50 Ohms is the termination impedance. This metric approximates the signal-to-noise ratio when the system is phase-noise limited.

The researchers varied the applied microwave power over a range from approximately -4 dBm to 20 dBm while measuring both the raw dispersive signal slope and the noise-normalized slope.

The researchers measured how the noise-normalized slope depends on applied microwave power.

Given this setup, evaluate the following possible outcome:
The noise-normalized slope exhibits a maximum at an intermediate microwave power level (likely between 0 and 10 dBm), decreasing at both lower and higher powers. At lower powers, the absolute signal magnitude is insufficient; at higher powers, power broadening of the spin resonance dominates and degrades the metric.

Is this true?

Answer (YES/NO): NO